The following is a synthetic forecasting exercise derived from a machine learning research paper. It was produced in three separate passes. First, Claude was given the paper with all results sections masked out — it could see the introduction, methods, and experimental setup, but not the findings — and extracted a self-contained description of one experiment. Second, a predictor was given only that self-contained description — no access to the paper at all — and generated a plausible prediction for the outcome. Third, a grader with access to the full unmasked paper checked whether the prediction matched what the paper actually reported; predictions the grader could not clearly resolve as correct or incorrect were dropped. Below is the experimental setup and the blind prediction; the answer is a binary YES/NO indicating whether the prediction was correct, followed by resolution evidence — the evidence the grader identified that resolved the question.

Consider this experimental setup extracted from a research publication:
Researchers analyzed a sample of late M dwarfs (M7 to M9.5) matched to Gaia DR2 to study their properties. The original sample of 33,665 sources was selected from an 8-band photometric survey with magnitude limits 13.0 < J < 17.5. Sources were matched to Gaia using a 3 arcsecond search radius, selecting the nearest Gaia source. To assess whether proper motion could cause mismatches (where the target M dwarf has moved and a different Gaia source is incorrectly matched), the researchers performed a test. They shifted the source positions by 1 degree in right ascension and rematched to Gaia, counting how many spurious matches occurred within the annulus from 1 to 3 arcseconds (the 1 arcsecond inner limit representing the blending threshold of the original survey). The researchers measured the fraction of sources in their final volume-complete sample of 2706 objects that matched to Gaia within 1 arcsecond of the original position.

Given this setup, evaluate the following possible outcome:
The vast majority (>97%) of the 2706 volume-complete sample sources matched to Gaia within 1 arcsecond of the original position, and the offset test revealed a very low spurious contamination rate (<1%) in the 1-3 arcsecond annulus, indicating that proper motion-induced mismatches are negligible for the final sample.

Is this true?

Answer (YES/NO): NO